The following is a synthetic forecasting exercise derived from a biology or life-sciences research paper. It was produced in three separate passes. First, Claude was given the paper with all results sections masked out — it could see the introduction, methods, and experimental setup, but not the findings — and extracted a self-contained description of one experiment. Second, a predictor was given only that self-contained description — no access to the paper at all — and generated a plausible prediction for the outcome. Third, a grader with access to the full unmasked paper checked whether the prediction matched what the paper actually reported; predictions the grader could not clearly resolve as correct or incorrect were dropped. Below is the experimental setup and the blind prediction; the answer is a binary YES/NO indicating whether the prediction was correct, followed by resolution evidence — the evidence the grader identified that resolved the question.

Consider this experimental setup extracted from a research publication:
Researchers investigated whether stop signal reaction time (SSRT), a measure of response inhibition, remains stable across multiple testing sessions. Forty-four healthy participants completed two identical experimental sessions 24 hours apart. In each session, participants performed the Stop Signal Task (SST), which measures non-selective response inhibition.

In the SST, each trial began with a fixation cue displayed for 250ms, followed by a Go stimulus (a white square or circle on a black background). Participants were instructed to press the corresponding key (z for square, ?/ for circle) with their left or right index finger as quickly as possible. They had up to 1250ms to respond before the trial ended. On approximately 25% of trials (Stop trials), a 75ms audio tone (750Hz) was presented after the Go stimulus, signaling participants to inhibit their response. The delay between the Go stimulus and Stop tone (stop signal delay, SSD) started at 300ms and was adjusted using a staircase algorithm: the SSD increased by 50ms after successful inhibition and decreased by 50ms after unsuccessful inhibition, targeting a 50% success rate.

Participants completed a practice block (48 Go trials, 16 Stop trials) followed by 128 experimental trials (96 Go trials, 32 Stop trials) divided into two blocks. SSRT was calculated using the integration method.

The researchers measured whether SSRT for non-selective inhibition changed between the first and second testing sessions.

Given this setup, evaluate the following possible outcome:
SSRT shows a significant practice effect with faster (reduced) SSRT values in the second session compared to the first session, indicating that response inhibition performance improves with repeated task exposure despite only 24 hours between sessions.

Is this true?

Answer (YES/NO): NO